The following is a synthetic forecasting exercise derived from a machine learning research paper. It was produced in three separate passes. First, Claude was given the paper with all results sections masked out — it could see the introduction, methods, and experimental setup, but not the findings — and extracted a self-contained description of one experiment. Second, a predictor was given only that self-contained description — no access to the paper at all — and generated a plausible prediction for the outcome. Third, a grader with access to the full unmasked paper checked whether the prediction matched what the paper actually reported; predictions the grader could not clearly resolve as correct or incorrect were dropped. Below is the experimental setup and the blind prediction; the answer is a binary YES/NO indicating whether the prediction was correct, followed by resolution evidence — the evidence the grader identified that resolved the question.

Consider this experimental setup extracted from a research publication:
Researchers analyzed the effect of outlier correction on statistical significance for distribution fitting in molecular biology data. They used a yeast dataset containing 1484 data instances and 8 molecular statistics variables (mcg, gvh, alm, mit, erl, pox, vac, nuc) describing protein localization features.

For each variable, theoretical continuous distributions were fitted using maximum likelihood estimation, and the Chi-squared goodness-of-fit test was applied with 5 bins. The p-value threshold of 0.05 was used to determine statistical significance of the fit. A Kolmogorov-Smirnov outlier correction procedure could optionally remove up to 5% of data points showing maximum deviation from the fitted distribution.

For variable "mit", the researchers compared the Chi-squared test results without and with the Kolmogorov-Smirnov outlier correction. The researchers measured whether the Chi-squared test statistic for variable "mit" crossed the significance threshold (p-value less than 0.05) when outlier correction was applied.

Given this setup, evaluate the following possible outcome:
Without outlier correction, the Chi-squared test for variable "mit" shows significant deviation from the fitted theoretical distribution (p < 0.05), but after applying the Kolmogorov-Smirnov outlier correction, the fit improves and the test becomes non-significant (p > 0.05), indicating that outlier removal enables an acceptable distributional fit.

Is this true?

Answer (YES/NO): NO